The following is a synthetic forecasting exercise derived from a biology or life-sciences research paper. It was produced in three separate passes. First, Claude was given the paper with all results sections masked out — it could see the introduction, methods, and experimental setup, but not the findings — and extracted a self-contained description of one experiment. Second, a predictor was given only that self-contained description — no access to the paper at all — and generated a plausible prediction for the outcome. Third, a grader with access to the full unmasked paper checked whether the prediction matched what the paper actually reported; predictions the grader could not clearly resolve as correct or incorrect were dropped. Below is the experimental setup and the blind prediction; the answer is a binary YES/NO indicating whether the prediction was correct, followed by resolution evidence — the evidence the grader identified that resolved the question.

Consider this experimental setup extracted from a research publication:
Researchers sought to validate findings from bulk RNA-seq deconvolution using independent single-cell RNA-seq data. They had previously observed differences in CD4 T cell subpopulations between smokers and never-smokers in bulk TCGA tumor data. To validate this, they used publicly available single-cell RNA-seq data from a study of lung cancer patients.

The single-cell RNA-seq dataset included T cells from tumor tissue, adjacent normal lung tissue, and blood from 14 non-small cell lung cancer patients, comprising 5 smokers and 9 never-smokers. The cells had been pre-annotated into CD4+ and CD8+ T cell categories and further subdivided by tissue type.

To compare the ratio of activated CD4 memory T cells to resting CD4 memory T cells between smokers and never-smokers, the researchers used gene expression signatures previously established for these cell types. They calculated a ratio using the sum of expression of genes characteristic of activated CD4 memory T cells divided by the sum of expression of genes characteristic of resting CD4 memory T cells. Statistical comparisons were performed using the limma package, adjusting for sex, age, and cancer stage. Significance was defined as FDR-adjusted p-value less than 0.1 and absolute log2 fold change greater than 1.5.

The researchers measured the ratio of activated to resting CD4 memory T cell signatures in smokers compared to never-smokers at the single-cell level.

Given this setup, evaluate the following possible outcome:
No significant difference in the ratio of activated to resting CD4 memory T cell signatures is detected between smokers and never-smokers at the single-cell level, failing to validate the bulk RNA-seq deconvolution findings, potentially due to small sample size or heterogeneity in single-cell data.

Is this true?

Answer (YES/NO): NO